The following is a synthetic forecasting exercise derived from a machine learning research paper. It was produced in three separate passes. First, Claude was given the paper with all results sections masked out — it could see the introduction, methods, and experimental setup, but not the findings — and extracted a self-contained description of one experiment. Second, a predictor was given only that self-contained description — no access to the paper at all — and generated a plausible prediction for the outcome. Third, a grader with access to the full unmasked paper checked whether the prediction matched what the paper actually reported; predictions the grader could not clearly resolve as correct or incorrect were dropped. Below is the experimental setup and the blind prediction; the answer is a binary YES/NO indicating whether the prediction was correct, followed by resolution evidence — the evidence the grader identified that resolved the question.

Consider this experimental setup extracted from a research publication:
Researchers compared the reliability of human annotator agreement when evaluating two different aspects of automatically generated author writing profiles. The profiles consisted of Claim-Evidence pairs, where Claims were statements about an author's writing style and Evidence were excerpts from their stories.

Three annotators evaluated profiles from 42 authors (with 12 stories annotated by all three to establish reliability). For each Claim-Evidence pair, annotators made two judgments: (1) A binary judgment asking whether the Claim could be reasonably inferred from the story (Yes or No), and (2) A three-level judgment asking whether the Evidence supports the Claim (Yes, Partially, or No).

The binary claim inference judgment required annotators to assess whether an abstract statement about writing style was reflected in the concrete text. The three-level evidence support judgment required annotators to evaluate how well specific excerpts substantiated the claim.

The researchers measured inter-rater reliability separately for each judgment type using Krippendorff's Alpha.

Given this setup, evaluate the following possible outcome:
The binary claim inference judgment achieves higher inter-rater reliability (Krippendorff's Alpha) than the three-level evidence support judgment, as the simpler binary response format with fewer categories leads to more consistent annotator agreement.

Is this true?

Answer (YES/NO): YES